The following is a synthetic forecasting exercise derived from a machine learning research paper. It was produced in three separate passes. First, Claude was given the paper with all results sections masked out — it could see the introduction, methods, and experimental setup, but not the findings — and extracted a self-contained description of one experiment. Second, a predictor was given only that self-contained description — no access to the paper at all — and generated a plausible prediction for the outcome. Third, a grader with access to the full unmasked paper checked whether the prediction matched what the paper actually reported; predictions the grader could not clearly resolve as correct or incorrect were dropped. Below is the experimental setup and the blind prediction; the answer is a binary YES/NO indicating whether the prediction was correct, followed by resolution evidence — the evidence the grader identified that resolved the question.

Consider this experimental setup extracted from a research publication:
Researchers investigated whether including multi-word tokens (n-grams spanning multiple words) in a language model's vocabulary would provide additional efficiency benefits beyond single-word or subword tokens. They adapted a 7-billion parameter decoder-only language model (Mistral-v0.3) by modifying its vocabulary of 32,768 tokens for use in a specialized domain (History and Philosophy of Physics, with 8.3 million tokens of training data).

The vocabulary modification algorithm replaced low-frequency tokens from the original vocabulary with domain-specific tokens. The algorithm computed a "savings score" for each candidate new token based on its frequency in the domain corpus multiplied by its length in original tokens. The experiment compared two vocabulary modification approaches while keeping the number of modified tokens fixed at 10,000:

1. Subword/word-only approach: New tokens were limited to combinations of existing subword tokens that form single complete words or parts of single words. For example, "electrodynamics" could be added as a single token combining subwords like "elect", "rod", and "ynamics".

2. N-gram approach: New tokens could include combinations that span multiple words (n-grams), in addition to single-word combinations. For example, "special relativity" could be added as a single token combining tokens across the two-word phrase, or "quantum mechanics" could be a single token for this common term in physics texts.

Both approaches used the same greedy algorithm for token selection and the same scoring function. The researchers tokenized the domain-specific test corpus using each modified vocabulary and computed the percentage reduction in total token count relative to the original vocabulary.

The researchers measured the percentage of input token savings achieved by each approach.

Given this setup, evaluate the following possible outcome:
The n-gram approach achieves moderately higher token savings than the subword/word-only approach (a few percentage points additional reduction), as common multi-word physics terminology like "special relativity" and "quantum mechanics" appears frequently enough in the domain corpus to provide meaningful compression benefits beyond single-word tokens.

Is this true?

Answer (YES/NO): NO